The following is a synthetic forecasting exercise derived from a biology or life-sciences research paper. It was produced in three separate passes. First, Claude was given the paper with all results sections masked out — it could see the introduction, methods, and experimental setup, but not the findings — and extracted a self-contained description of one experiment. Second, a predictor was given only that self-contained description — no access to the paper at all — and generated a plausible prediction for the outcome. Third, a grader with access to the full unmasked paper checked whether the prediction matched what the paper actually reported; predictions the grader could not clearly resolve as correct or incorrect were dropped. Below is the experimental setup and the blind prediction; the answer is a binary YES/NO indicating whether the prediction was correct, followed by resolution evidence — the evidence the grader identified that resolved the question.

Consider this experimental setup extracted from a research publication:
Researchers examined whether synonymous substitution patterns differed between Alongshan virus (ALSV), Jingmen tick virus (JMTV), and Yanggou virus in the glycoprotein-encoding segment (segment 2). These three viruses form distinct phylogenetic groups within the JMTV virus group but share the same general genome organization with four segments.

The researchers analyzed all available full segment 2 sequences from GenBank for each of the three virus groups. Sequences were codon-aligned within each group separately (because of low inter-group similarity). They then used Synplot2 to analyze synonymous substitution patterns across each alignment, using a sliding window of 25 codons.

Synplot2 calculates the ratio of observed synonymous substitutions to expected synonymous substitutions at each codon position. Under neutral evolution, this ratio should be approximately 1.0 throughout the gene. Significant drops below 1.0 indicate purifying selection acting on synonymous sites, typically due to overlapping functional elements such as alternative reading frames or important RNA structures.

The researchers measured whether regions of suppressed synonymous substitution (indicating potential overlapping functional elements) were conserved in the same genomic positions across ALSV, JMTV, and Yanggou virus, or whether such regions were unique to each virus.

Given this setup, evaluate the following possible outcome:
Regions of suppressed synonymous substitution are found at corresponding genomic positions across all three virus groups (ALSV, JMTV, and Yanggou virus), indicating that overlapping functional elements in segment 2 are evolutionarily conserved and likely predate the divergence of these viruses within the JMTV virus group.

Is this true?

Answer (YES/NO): NO